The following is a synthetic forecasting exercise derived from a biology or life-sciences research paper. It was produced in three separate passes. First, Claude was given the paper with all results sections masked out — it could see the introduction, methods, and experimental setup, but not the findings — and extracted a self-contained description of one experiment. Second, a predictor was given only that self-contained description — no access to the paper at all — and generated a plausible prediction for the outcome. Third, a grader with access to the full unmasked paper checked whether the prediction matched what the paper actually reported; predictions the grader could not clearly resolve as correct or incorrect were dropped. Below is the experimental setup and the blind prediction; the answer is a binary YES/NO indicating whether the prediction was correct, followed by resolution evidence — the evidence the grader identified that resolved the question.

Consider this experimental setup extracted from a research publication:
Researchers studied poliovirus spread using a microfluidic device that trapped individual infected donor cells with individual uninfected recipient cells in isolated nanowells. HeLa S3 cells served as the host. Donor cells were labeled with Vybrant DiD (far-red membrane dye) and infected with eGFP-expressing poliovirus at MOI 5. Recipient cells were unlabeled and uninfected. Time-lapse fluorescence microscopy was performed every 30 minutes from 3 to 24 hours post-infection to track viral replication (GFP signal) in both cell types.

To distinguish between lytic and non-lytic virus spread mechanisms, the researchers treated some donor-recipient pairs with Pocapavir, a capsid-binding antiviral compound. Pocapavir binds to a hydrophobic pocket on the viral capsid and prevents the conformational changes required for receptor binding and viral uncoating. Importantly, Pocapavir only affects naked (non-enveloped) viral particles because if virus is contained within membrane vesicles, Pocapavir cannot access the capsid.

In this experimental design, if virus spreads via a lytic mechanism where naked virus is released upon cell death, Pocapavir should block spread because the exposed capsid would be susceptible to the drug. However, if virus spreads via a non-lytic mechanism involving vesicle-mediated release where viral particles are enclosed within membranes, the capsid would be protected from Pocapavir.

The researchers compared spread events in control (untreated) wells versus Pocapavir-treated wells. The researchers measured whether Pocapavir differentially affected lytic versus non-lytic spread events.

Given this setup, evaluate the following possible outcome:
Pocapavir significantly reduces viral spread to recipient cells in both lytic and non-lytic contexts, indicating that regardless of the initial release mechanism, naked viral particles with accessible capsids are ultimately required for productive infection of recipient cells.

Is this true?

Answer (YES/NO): NO